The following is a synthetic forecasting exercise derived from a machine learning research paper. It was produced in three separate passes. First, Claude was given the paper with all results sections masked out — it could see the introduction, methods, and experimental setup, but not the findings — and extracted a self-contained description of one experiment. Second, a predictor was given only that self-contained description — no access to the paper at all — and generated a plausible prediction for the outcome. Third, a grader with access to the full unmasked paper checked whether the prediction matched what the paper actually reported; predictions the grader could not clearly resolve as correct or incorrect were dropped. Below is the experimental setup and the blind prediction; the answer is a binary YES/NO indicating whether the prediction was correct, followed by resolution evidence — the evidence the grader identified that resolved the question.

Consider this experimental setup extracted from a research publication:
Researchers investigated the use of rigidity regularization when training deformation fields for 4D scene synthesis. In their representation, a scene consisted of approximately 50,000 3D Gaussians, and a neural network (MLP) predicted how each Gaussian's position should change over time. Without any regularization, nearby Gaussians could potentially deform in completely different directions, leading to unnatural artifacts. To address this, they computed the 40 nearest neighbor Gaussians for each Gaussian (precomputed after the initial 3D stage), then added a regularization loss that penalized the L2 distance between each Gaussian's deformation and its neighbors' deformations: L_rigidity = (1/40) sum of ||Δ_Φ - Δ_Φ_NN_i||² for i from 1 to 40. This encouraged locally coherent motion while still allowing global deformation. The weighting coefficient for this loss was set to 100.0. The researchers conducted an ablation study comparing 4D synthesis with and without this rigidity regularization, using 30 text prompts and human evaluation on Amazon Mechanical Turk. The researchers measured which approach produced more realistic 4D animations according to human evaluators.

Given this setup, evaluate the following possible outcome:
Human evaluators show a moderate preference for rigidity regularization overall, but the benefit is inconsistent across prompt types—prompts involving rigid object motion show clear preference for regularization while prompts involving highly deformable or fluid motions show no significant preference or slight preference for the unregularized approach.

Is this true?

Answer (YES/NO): NO